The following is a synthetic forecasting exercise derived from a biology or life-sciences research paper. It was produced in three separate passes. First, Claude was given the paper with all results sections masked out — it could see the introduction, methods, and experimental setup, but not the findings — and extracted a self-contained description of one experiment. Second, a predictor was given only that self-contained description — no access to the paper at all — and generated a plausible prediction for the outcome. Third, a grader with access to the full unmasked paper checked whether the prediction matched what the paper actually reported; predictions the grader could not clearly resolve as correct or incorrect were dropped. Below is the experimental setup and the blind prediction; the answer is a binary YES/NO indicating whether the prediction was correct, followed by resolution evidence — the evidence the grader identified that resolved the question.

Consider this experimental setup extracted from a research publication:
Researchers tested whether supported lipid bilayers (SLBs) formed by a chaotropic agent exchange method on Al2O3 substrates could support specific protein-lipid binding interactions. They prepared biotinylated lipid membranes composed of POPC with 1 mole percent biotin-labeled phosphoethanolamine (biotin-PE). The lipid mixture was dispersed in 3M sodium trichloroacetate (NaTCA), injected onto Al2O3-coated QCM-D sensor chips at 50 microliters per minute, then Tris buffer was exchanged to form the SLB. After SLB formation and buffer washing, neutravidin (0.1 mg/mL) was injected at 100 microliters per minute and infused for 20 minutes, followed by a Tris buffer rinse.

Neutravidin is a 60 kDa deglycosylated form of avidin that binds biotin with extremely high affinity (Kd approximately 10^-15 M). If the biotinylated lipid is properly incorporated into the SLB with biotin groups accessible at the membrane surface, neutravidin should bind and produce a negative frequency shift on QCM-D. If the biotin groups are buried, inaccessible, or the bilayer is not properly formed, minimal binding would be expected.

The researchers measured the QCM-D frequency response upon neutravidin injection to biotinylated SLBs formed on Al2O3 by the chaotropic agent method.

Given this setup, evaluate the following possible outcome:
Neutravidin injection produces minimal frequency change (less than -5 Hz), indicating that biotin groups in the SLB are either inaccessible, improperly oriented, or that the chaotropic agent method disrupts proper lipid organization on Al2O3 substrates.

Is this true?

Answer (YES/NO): NO